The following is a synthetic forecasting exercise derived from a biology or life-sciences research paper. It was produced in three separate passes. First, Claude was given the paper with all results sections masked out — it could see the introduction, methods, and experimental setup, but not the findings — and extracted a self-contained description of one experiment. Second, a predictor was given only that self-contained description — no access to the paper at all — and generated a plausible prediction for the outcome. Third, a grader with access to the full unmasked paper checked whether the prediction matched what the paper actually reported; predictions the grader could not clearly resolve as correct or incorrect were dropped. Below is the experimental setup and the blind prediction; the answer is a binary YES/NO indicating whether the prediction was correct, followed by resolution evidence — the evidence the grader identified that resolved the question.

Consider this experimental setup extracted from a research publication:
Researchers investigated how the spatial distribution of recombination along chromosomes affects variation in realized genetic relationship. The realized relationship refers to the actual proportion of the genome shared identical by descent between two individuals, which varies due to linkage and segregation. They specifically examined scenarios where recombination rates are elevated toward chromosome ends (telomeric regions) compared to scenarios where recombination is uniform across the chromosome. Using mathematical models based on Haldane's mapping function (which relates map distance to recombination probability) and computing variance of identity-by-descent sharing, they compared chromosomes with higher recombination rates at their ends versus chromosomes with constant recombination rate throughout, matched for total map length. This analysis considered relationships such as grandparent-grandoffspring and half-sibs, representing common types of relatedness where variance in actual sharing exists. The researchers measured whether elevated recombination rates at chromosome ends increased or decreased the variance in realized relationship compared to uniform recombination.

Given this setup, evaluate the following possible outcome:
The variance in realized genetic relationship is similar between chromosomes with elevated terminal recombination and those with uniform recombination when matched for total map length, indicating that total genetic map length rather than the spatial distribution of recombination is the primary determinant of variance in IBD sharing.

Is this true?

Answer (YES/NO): NO